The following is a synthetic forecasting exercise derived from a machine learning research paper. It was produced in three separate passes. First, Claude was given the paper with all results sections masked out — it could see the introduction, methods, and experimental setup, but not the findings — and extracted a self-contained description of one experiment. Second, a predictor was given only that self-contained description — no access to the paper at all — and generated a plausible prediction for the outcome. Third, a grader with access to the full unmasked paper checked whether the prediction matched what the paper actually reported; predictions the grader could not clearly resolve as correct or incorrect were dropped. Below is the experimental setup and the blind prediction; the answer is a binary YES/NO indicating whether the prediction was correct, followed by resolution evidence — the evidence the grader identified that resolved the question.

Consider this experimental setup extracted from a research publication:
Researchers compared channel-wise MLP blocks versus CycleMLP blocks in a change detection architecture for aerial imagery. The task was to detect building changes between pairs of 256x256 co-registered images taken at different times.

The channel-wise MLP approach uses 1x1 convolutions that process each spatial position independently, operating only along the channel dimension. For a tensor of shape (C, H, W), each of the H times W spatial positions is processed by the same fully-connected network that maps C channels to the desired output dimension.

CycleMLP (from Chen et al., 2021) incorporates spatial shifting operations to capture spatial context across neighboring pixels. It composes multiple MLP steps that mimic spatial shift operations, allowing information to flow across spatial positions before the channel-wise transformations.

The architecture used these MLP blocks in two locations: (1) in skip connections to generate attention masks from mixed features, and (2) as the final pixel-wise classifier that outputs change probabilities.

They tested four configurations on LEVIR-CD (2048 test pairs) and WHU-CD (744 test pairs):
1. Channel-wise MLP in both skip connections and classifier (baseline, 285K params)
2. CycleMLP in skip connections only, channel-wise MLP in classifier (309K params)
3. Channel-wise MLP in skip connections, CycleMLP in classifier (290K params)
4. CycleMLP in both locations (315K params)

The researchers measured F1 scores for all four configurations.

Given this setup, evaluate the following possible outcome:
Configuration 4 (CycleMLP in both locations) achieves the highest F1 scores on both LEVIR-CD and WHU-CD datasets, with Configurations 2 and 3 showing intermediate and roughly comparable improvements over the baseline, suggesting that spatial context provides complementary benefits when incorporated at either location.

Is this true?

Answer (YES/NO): NO